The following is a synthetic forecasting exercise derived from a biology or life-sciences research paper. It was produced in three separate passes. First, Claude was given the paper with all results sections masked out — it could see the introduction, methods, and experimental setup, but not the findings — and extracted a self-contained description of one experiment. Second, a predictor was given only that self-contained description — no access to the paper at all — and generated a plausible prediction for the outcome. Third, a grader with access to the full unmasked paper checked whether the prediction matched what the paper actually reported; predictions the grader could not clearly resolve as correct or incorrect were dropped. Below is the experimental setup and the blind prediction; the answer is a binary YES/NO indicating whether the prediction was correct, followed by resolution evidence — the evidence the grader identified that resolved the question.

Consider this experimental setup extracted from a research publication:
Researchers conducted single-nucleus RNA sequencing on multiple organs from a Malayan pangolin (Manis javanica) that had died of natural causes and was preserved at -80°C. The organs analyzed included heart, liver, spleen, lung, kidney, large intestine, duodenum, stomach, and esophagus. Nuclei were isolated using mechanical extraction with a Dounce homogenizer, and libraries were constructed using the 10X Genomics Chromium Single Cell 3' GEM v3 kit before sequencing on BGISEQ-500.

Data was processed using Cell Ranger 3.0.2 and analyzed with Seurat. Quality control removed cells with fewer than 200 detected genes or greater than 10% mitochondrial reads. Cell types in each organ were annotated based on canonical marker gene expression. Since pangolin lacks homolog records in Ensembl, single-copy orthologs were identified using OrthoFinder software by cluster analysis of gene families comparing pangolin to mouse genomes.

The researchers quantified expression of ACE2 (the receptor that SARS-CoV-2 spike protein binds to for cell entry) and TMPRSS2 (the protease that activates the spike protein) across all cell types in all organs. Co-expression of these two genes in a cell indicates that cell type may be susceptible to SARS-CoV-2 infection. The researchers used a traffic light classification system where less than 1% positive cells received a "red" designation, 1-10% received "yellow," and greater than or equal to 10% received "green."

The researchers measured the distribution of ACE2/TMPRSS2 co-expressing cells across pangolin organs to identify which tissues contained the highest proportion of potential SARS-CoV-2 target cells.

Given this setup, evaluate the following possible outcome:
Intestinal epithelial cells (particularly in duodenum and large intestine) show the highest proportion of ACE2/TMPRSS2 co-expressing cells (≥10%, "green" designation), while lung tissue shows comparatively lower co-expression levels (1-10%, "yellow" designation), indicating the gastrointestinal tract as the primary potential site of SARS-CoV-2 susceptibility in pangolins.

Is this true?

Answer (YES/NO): NO